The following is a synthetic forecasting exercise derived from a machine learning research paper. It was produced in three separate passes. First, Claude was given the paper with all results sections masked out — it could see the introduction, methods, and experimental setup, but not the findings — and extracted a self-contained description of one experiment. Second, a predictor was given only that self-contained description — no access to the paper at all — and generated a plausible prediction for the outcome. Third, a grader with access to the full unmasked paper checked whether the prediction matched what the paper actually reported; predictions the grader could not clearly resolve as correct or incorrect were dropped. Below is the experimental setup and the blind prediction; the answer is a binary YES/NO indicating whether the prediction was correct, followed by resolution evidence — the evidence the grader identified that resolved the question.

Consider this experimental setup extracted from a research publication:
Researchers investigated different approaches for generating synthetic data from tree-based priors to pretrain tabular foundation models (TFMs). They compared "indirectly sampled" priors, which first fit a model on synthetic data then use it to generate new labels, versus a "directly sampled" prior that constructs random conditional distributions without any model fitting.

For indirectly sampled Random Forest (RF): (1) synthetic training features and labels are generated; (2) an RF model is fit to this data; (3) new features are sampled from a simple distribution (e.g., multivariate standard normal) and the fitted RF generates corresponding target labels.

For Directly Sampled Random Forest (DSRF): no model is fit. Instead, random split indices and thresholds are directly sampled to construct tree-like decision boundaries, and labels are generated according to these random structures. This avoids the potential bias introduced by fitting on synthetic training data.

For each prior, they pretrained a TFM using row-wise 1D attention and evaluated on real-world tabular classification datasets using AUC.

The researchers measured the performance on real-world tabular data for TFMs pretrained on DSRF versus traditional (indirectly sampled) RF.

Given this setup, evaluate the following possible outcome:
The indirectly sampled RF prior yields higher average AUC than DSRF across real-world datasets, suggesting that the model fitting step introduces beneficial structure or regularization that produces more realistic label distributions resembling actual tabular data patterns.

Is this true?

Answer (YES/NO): NO